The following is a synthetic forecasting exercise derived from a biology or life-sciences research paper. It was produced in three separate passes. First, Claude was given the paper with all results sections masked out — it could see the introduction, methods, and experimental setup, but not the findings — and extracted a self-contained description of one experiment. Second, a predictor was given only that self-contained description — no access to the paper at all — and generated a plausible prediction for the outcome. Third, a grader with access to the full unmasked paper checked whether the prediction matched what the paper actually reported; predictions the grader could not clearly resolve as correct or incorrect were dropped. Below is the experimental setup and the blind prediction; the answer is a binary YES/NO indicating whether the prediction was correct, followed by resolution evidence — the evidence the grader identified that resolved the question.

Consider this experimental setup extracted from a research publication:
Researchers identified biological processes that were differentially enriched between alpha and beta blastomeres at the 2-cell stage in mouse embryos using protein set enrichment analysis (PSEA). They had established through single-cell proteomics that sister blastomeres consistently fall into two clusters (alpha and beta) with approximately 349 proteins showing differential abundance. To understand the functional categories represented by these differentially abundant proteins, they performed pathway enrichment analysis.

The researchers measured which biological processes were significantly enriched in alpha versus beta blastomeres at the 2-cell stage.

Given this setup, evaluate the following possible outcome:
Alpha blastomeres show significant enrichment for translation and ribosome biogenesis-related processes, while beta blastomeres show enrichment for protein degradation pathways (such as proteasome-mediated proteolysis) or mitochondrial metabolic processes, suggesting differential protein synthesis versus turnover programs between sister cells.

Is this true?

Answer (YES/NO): NO